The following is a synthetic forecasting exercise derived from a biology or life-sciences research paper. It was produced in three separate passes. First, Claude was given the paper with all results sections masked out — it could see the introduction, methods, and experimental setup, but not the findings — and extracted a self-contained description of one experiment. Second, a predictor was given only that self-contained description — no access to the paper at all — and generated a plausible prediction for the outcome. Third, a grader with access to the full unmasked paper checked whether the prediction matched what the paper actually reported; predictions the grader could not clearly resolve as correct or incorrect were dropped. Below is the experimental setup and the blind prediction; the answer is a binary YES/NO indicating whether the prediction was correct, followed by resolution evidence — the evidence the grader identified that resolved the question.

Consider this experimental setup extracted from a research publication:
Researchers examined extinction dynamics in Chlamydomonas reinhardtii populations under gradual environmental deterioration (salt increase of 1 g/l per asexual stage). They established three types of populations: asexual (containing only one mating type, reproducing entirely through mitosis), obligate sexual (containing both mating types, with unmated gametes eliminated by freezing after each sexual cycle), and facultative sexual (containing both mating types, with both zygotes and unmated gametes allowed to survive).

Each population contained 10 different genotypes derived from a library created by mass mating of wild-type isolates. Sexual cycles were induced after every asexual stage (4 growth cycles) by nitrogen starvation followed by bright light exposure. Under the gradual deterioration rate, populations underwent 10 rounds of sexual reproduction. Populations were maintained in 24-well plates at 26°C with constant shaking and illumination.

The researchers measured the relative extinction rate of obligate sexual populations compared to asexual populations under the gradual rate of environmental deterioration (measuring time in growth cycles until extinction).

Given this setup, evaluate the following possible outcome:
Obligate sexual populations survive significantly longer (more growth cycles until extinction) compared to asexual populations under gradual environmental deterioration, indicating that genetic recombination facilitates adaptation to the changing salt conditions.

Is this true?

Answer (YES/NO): NO